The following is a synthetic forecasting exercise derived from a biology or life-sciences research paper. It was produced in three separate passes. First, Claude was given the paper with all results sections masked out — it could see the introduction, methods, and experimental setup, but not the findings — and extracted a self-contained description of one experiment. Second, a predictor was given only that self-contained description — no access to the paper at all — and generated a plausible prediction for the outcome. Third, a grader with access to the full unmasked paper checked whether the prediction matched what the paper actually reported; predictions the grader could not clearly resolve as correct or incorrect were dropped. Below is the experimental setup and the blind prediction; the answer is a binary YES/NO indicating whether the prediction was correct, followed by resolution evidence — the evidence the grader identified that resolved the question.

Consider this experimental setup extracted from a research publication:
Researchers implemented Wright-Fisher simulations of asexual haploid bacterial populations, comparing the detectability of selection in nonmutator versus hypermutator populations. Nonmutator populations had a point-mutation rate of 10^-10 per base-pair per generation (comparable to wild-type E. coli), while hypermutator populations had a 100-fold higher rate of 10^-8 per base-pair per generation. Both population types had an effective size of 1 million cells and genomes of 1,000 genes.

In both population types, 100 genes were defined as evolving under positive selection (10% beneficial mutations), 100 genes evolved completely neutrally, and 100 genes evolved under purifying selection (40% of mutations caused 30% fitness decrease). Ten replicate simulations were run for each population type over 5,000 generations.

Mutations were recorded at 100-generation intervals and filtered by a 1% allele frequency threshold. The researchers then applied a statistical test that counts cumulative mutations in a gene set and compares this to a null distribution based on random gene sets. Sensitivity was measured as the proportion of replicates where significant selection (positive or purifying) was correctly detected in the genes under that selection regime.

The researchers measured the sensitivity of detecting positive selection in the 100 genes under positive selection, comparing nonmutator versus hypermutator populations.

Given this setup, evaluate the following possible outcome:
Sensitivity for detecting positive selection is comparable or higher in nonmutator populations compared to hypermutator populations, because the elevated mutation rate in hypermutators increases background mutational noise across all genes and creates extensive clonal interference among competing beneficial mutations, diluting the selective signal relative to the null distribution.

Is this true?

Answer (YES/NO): YES